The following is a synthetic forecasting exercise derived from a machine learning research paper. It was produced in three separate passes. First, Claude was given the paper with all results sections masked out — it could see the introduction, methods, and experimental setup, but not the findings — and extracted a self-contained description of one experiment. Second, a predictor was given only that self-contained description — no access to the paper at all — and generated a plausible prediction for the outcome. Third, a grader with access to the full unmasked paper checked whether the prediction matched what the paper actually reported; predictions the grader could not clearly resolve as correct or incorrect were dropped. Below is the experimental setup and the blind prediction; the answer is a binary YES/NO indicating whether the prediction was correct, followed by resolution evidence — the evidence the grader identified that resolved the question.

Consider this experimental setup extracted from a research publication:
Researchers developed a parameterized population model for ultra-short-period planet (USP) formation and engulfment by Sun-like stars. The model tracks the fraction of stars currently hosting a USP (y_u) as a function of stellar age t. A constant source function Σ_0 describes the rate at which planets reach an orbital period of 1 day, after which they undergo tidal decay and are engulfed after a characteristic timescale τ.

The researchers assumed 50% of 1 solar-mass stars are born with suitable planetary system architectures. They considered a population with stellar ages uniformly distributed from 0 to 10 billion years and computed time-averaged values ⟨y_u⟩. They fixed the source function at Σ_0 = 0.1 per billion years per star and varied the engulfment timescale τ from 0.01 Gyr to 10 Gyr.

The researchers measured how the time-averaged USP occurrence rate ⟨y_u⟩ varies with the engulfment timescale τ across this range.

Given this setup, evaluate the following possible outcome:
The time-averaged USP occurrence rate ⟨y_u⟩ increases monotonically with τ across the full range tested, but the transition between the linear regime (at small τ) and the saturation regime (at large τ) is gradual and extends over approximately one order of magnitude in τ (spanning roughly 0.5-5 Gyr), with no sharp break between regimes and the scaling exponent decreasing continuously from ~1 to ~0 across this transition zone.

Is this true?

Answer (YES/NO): NO